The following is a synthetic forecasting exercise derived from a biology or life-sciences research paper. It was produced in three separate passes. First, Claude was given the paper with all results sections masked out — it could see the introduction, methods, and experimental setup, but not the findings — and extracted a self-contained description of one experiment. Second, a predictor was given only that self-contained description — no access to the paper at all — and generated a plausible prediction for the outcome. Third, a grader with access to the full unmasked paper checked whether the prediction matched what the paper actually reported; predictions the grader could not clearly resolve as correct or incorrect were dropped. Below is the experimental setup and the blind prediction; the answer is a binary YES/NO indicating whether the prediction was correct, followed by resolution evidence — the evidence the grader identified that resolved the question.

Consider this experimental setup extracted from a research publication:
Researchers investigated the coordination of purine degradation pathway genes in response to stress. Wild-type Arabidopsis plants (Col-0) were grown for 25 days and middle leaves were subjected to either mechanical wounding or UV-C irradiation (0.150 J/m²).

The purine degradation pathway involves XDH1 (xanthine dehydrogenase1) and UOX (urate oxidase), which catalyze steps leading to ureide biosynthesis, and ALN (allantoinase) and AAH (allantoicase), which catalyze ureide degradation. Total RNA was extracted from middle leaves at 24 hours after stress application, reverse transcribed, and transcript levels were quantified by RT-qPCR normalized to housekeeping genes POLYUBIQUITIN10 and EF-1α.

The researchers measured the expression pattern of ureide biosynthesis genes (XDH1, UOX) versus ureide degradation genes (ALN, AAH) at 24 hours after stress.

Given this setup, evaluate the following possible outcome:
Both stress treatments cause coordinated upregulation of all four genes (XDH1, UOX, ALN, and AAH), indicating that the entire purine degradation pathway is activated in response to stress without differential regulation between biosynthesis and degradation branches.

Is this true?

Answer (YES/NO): NO